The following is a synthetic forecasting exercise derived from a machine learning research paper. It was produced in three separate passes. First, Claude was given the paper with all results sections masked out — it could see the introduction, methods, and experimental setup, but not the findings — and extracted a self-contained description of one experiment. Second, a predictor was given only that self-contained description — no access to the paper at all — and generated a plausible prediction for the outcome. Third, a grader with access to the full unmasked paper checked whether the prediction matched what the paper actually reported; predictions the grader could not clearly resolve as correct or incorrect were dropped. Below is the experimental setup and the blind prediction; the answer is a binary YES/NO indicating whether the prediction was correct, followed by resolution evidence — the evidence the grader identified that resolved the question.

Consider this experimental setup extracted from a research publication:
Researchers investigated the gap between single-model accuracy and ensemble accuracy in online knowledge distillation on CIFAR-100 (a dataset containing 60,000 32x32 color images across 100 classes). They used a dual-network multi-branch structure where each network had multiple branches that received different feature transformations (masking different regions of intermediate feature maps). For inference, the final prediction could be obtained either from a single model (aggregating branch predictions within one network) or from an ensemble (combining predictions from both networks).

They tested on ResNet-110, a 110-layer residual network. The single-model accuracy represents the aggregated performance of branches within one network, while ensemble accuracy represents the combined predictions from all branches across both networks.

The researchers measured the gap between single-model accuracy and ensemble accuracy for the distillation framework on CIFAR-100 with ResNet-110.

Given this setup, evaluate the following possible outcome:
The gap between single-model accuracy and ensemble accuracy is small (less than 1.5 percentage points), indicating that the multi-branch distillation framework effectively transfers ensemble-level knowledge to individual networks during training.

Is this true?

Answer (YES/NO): YES